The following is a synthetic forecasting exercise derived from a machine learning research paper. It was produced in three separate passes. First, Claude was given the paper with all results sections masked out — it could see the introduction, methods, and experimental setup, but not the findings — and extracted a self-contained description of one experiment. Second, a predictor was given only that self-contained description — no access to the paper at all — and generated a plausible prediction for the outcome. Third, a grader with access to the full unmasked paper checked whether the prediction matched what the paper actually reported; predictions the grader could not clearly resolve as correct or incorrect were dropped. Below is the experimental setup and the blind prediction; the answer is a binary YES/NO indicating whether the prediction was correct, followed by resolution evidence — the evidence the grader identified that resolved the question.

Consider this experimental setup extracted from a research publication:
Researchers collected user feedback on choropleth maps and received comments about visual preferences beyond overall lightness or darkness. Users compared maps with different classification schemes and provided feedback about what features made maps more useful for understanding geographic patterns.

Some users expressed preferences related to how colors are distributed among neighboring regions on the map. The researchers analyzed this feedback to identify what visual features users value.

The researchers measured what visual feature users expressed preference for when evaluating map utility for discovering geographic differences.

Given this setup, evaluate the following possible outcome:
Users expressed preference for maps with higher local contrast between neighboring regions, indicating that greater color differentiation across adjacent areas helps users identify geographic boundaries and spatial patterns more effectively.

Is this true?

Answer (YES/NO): YES